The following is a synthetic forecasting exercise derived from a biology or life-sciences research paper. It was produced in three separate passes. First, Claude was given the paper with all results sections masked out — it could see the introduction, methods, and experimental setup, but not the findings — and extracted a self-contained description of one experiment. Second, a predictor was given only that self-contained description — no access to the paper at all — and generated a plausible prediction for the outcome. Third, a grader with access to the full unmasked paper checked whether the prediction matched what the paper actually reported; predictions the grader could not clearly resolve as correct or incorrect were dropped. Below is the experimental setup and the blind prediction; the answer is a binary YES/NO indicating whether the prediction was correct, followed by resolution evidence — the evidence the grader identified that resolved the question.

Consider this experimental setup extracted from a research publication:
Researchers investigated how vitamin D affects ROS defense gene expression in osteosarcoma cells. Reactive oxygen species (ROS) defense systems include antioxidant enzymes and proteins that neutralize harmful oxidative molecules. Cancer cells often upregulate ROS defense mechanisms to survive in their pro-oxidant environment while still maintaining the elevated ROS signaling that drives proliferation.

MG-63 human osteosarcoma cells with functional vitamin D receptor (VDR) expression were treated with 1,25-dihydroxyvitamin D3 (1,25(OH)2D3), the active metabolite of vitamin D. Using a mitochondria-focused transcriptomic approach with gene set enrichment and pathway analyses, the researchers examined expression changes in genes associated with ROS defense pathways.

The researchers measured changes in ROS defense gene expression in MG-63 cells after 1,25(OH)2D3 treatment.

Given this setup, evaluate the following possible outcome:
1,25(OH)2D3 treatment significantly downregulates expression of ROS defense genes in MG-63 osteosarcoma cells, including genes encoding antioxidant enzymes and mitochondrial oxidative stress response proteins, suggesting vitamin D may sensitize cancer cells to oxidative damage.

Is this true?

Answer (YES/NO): NO